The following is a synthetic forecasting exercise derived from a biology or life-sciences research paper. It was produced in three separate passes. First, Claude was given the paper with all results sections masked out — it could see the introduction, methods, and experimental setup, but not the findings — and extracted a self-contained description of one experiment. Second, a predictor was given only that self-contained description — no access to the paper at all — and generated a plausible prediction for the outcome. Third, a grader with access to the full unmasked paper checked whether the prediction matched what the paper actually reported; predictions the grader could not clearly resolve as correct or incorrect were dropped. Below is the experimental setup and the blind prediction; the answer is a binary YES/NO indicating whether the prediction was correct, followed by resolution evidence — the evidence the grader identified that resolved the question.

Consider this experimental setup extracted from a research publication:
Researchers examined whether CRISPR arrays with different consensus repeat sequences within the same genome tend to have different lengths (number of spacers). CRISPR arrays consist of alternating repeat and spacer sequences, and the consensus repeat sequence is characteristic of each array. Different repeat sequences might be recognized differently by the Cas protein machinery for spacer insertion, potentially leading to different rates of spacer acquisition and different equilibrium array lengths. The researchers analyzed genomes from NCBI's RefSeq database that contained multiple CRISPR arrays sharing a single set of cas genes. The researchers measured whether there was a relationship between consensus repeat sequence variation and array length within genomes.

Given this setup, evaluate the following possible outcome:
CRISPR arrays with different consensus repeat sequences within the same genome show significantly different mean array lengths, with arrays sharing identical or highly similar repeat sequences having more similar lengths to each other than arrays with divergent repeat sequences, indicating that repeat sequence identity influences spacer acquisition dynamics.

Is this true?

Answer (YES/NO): YES